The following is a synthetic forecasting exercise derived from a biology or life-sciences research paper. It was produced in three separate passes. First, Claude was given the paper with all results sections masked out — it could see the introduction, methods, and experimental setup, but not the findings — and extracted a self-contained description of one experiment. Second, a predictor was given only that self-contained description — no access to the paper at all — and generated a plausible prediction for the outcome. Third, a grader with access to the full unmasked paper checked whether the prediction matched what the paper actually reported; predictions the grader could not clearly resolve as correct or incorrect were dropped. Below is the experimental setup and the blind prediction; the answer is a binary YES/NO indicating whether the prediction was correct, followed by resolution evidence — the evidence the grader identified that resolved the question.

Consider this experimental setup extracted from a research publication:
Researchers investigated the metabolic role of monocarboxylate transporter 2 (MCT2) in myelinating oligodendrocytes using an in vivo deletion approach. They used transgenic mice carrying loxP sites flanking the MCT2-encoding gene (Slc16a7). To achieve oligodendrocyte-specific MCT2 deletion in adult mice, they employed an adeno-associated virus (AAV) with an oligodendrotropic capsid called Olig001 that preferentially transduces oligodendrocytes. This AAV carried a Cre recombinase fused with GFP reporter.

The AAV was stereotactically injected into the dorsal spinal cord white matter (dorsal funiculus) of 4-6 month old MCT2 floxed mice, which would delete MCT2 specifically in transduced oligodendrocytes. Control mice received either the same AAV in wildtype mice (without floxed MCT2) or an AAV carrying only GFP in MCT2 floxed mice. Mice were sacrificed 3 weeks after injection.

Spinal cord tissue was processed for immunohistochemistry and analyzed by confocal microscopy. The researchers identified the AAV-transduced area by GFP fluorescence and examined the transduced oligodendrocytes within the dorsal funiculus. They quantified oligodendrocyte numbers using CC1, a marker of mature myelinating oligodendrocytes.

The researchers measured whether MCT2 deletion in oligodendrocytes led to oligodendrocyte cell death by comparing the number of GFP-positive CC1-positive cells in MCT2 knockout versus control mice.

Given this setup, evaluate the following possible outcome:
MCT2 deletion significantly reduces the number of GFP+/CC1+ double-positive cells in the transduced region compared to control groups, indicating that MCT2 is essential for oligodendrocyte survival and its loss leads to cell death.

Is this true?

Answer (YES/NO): NO